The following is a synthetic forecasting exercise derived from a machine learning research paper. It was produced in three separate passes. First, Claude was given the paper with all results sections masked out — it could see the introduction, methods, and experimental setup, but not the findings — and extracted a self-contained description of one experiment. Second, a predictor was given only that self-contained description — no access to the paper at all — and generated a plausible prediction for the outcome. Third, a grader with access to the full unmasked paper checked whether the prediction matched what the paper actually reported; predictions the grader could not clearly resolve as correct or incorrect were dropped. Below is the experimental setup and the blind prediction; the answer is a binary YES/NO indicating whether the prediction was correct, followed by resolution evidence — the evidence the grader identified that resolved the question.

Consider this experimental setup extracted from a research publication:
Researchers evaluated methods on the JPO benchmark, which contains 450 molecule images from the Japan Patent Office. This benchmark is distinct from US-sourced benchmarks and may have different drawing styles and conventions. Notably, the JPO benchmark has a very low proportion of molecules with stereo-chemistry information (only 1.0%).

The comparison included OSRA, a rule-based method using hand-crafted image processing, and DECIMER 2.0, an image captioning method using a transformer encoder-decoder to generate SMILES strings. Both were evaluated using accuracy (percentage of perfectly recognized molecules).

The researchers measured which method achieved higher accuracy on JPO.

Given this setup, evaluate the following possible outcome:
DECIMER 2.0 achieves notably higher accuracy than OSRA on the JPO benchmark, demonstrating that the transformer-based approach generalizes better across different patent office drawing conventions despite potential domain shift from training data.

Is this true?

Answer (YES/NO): YES